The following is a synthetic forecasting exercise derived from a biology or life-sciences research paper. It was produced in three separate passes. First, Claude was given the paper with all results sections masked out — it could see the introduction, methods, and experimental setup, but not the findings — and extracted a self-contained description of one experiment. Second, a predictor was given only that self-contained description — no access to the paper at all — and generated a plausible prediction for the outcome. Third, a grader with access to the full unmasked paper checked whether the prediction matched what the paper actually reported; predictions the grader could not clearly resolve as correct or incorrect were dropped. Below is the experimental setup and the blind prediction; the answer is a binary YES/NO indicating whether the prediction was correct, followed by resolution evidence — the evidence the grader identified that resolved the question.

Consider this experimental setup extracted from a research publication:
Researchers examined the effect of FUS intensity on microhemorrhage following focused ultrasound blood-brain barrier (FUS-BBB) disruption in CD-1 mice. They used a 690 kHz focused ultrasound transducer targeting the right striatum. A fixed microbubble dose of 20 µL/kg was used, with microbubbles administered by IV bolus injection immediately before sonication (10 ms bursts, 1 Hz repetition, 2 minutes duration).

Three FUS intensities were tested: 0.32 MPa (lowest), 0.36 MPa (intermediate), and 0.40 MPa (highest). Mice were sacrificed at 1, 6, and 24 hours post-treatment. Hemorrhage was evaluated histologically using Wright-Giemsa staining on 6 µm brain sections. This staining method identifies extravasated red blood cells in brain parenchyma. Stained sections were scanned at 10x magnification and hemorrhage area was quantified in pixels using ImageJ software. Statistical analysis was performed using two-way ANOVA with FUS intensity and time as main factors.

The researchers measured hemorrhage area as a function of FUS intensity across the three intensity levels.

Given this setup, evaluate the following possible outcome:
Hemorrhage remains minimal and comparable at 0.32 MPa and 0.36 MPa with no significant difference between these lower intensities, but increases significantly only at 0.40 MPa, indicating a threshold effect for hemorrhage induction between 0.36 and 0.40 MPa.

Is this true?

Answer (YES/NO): NO